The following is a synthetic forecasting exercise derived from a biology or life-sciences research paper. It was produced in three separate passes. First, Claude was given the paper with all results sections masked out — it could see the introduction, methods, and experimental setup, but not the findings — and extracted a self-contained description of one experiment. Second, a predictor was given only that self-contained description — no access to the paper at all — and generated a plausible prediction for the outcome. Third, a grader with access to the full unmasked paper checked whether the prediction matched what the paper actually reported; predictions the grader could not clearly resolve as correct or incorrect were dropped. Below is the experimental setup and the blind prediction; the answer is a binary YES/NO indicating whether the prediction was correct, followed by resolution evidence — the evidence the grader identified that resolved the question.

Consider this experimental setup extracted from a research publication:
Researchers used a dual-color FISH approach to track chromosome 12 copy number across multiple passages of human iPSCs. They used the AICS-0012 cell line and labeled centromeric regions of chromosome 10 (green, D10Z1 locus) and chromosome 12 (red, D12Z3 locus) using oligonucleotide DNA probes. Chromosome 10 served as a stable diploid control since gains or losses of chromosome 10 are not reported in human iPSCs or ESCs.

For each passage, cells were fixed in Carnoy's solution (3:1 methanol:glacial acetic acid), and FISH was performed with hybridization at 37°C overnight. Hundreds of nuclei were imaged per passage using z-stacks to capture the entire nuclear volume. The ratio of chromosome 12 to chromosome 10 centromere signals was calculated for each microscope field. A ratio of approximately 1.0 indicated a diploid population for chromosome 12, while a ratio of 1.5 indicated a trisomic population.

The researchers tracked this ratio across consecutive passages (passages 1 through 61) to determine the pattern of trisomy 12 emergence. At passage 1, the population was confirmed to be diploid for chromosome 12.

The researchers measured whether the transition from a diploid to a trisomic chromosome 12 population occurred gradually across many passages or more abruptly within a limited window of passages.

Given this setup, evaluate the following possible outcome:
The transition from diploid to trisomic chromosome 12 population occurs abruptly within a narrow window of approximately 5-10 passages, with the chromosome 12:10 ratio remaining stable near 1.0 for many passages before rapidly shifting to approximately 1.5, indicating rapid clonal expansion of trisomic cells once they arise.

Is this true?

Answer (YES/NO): NO